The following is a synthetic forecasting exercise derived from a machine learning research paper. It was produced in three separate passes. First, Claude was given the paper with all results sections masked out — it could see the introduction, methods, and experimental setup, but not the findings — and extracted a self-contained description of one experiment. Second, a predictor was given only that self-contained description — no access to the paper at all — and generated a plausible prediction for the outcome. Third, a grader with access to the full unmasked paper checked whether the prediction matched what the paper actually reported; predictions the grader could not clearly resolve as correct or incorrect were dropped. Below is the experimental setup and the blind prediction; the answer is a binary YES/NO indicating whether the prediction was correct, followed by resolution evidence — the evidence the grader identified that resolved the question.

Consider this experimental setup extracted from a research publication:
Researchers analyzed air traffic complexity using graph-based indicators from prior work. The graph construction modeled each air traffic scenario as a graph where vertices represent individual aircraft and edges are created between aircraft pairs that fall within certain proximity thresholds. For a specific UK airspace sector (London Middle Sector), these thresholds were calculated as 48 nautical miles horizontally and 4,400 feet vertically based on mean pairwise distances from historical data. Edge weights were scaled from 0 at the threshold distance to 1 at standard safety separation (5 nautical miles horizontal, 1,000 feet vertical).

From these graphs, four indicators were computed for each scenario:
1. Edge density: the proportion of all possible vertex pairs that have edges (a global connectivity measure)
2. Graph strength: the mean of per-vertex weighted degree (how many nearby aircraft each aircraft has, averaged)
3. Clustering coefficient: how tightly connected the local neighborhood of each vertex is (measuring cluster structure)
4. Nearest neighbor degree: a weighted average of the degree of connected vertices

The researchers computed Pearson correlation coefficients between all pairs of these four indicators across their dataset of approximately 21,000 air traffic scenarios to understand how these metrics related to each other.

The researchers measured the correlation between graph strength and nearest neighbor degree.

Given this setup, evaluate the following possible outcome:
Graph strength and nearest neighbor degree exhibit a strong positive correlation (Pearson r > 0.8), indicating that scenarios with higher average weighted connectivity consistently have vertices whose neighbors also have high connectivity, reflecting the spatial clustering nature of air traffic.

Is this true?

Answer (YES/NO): YES